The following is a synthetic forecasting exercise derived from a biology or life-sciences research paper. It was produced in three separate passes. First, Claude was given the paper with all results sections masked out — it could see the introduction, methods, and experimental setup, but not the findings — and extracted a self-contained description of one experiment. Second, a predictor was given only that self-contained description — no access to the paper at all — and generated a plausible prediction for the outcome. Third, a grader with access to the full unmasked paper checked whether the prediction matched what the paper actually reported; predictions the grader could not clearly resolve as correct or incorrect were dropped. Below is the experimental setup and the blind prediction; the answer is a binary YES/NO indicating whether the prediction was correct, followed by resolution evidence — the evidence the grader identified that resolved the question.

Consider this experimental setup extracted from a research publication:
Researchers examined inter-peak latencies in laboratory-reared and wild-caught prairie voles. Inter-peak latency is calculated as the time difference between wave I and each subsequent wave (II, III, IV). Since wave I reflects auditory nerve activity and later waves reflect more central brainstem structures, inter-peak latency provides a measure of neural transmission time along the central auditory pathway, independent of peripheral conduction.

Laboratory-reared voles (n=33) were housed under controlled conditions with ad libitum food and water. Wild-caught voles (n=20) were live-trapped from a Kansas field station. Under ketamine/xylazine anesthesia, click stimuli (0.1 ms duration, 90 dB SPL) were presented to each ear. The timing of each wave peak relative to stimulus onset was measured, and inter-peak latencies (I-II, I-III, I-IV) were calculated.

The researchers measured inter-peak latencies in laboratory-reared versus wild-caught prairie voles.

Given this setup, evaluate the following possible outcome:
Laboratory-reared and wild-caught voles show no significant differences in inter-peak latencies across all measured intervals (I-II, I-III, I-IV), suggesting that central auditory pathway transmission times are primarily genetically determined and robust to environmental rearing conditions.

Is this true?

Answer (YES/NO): NO